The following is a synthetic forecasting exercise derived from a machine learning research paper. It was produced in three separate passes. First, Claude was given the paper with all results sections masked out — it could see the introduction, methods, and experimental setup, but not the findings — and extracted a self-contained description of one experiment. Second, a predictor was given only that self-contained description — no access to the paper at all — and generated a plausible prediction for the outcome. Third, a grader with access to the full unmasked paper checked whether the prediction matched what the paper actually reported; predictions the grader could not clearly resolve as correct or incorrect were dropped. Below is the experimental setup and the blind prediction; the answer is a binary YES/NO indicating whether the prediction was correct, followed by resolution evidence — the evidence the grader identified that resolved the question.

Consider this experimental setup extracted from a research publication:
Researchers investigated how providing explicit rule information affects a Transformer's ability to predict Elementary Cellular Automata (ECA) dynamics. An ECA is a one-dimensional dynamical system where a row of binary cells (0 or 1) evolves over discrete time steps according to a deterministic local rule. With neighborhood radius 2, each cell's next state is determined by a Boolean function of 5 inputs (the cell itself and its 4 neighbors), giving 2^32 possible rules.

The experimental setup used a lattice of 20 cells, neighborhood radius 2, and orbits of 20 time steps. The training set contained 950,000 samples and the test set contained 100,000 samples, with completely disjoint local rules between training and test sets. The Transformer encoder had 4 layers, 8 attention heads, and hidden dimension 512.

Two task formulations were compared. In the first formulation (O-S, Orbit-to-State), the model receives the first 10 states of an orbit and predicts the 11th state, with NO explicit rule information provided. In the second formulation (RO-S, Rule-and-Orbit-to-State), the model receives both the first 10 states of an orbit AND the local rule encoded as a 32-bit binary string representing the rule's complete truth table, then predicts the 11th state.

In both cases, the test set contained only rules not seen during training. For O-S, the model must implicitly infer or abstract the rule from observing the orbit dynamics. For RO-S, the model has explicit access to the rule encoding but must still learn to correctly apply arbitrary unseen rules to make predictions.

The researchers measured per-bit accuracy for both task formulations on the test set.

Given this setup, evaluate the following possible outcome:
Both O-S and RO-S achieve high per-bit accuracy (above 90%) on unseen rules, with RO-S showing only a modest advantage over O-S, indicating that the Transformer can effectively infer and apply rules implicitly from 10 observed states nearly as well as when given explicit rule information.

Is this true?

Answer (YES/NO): YES